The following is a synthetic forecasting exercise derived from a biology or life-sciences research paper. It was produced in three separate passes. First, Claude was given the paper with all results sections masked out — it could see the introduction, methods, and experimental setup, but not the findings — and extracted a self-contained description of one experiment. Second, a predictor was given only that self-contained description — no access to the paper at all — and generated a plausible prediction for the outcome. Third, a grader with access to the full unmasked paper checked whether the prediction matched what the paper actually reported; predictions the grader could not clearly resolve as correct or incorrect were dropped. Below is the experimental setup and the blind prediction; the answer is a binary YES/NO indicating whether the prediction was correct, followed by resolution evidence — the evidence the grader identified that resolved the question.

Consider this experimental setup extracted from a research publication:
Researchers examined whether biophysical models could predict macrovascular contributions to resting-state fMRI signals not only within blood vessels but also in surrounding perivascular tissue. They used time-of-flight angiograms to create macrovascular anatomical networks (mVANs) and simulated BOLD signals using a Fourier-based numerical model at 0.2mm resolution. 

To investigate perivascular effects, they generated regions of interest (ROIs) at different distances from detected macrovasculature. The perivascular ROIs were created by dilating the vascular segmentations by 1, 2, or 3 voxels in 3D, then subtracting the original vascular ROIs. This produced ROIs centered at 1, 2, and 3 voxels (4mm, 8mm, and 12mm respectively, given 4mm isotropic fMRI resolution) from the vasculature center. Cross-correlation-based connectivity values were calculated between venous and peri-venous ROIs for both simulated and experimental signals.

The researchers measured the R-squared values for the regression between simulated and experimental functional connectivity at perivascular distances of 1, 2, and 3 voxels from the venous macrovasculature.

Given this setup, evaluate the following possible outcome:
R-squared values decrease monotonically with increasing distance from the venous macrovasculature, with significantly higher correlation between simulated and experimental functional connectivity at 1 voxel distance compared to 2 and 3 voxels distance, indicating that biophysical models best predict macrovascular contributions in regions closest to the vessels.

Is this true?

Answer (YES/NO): YES